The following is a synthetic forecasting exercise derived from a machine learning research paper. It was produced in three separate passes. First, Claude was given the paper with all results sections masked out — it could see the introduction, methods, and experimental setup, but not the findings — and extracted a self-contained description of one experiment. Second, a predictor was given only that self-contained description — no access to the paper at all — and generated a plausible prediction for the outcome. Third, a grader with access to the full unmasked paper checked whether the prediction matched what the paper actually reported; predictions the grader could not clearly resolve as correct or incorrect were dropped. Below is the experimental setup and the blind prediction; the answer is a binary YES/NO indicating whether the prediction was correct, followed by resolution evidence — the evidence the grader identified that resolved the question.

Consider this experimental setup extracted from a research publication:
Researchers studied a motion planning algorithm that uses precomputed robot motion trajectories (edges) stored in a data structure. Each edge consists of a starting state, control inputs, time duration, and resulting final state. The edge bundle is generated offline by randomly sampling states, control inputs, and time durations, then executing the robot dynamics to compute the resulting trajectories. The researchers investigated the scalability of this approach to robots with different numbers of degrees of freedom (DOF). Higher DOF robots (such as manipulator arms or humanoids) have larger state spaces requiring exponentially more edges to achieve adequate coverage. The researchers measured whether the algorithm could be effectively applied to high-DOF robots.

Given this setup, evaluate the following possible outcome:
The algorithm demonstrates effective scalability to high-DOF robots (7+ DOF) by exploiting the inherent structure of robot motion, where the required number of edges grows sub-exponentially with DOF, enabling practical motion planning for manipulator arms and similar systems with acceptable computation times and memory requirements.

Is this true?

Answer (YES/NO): NO